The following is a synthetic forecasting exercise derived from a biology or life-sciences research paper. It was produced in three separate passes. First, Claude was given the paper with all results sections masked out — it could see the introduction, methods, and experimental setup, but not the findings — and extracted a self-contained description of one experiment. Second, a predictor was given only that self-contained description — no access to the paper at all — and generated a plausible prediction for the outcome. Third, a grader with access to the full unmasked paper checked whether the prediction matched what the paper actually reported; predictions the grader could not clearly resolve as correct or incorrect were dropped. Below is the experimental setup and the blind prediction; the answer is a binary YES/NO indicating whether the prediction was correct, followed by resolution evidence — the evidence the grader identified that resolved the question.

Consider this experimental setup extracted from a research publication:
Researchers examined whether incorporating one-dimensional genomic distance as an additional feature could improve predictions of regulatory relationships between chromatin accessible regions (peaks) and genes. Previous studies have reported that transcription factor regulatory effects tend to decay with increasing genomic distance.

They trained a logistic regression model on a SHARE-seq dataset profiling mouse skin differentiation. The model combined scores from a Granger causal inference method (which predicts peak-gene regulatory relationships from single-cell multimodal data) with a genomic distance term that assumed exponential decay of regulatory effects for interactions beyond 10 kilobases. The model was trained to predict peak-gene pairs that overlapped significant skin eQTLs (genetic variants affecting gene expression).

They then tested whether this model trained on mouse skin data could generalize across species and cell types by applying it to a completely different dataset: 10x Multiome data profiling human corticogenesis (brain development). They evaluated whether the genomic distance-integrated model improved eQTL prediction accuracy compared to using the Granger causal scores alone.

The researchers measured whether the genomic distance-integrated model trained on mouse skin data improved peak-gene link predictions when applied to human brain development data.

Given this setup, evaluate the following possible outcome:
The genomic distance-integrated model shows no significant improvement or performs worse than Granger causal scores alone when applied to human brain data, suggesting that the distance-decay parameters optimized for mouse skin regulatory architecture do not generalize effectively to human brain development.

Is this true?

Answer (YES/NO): NO